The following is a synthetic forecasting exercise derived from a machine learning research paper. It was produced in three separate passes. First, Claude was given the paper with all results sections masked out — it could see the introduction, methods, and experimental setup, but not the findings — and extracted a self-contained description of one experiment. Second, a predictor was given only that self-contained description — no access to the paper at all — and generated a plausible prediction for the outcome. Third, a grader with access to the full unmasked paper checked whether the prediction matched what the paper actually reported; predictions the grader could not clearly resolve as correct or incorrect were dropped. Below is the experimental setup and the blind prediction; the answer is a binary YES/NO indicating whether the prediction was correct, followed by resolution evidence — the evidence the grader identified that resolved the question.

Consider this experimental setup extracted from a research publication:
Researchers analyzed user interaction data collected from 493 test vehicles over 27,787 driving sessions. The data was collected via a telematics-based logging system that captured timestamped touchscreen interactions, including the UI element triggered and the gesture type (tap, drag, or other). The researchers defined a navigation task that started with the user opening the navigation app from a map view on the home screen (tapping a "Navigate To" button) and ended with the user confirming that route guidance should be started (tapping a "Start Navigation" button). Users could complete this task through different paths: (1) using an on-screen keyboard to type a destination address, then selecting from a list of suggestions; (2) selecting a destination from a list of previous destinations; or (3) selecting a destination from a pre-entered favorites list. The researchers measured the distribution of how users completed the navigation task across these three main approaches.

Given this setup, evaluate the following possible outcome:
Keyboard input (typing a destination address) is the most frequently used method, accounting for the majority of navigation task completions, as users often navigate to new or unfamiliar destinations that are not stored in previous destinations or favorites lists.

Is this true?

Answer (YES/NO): YES